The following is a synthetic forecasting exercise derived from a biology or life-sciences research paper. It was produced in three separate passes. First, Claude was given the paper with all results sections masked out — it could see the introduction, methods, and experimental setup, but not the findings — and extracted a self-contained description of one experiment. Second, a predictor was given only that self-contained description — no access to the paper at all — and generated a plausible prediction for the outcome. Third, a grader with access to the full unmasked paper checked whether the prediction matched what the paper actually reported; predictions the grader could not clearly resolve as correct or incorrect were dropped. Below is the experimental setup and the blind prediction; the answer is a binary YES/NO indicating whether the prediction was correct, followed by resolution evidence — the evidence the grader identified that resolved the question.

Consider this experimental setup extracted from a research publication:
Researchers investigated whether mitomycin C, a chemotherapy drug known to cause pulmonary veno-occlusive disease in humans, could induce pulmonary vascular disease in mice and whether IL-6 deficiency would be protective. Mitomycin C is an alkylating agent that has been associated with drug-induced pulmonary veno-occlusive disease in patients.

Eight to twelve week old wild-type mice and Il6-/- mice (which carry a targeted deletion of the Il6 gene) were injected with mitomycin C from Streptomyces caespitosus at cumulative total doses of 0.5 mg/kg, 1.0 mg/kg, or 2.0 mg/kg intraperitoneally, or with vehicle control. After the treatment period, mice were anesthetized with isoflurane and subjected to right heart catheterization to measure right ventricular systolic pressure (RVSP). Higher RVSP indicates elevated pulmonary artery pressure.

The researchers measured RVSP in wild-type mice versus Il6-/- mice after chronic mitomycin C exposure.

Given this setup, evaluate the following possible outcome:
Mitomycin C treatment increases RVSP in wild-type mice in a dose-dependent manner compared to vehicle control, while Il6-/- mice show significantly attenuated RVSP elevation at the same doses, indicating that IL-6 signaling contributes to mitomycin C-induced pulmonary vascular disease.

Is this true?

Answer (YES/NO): NO